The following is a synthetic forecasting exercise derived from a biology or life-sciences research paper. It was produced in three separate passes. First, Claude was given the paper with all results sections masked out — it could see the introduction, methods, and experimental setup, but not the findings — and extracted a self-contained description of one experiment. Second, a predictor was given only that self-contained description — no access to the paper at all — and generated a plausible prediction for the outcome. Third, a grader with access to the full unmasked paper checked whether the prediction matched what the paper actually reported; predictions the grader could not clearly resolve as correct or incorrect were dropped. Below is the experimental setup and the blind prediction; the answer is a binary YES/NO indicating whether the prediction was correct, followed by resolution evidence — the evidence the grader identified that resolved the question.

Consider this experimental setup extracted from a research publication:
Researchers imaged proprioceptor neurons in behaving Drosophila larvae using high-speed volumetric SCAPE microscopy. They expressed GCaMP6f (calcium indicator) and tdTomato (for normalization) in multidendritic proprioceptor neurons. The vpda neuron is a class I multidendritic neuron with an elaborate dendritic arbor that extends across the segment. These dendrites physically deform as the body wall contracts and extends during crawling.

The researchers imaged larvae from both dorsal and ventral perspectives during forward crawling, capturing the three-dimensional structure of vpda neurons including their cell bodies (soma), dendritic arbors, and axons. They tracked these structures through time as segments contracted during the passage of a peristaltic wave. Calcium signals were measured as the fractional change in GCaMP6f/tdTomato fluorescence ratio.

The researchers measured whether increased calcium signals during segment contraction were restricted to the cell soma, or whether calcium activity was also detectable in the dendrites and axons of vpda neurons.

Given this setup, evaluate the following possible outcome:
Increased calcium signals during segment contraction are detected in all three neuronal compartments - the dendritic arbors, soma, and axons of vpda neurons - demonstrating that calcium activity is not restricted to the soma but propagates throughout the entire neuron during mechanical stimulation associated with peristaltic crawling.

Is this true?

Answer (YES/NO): YES